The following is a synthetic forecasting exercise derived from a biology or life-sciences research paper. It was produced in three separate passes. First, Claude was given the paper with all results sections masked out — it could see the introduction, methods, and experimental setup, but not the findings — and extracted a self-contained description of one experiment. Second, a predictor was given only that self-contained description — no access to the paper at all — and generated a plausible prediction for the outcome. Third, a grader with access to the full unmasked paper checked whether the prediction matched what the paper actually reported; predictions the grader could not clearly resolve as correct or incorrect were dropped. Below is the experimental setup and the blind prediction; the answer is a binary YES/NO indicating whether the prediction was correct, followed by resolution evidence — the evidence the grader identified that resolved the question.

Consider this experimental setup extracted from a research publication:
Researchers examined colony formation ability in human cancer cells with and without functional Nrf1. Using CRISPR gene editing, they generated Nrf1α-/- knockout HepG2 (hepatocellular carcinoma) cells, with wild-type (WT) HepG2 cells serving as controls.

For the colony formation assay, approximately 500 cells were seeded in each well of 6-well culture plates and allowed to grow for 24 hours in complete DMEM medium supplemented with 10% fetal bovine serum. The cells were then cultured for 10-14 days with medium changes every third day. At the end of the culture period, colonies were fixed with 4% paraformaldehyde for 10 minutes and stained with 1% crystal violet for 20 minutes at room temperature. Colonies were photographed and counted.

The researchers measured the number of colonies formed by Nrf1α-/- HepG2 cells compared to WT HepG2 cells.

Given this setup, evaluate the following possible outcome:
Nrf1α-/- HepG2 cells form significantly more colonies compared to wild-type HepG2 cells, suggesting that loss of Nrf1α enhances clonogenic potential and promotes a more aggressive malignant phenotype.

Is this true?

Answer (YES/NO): NO